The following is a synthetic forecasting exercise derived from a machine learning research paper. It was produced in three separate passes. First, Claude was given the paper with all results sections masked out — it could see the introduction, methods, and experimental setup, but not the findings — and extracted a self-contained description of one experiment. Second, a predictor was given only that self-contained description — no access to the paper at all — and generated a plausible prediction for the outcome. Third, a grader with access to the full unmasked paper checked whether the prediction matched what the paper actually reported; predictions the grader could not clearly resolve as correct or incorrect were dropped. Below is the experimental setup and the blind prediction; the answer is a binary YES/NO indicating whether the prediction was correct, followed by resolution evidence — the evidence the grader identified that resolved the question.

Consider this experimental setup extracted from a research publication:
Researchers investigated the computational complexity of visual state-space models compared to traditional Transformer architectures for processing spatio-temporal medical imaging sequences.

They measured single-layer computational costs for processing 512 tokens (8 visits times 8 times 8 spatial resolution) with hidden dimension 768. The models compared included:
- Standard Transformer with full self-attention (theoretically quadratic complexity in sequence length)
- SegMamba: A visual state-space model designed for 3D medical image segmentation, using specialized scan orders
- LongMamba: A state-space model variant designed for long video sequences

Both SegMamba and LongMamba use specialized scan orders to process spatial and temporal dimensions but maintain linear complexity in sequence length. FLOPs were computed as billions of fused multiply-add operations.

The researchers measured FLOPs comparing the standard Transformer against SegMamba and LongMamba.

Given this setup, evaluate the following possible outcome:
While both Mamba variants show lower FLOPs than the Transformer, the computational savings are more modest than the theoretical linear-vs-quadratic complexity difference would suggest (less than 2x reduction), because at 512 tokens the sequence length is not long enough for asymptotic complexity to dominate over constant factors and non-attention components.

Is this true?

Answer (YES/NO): NO